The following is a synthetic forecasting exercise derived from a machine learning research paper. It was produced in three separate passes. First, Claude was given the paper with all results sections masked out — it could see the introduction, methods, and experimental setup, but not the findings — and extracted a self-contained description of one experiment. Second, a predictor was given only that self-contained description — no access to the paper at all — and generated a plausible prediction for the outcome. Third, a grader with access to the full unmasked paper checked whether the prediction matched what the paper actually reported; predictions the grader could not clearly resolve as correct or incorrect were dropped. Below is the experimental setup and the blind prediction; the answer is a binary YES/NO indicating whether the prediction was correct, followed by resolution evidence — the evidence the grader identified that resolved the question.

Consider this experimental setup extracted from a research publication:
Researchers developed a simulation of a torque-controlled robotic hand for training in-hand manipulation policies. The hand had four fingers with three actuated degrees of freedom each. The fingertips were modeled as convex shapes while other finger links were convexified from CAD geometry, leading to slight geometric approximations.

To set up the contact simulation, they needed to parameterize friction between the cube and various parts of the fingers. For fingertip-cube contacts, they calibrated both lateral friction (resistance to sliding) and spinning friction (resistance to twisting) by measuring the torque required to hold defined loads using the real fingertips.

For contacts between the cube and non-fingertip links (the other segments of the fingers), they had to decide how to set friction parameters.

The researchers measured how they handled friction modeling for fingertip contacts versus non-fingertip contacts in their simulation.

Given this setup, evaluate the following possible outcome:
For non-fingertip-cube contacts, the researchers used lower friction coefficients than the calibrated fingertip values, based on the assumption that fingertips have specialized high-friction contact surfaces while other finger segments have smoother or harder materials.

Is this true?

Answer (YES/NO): NO